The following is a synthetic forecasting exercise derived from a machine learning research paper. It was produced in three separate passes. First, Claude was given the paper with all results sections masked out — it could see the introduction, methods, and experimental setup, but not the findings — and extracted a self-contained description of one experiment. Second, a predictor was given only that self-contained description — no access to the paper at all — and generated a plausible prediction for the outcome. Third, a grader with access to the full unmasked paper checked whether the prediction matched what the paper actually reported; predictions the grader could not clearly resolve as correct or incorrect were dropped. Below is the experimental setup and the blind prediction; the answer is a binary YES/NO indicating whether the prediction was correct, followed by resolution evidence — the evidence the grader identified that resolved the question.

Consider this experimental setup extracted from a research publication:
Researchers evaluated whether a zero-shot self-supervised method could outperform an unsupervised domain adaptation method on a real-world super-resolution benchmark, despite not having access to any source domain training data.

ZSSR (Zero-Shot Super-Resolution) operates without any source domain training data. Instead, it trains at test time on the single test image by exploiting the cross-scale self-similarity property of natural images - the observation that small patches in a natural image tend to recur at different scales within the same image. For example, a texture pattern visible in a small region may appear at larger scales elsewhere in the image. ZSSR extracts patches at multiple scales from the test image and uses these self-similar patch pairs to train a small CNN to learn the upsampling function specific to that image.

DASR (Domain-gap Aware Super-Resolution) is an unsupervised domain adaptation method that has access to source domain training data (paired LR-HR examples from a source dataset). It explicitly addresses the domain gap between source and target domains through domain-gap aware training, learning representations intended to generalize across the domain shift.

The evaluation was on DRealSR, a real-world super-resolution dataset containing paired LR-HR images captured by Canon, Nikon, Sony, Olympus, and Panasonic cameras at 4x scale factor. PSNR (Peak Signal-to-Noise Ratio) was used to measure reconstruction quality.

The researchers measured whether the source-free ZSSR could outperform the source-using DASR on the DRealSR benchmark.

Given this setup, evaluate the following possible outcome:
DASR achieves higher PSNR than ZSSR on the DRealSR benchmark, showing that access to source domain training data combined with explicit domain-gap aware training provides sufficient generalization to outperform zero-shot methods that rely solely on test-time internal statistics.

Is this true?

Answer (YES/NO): NO